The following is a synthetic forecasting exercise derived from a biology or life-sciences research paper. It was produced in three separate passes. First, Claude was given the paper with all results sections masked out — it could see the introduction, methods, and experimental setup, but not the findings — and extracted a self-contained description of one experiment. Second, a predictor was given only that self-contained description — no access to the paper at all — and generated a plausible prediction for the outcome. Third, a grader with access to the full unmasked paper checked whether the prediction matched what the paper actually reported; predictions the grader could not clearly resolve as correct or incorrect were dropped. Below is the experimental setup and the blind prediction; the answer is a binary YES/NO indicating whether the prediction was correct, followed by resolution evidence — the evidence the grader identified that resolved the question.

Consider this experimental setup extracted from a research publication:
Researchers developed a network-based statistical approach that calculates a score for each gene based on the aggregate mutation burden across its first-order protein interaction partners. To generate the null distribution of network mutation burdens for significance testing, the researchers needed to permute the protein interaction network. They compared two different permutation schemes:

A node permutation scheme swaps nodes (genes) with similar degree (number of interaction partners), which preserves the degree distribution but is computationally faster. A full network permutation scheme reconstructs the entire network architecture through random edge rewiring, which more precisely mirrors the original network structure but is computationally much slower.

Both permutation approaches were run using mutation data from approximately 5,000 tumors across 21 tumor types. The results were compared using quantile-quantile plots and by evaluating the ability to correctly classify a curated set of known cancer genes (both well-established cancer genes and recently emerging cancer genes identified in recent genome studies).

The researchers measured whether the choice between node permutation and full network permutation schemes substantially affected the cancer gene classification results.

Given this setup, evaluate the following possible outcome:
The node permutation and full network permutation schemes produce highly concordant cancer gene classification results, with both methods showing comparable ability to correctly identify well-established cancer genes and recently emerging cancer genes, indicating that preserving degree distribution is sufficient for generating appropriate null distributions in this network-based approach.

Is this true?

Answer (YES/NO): YES